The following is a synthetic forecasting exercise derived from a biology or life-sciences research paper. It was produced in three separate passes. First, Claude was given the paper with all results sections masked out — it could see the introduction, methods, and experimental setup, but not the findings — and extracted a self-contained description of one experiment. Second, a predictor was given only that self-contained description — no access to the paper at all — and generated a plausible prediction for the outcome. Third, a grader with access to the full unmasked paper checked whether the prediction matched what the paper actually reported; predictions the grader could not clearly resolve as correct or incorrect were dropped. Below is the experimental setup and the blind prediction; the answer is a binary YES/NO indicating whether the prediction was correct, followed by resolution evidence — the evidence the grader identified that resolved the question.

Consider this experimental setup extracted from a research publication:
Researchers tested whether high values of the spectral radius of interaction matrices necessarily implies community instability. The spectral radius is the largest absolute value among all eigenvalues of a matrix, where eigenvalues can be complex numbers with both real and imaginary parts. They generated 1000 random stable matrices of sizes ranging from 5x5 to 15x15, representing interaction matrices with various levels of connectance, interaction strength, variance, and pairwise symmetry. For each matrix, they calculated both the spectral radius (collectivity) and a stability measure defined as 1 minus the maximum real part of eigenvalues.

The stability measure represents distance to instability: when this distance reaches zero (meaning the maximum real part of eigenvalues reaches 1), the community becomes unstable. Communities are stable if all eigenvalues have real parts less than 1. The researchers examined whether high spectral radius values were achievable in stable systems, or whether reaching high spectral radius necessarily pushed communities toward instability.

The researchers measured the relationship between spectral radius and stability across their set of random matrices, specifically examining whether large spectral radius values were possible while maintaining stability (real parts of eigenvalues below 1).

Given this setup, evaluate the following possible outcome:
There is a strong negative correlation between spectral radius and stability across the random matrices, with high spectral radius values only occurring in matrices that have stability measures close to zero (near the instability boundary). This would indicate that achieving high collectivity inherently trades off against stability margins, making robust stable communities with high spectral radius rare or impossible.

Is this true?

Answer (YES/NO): NO